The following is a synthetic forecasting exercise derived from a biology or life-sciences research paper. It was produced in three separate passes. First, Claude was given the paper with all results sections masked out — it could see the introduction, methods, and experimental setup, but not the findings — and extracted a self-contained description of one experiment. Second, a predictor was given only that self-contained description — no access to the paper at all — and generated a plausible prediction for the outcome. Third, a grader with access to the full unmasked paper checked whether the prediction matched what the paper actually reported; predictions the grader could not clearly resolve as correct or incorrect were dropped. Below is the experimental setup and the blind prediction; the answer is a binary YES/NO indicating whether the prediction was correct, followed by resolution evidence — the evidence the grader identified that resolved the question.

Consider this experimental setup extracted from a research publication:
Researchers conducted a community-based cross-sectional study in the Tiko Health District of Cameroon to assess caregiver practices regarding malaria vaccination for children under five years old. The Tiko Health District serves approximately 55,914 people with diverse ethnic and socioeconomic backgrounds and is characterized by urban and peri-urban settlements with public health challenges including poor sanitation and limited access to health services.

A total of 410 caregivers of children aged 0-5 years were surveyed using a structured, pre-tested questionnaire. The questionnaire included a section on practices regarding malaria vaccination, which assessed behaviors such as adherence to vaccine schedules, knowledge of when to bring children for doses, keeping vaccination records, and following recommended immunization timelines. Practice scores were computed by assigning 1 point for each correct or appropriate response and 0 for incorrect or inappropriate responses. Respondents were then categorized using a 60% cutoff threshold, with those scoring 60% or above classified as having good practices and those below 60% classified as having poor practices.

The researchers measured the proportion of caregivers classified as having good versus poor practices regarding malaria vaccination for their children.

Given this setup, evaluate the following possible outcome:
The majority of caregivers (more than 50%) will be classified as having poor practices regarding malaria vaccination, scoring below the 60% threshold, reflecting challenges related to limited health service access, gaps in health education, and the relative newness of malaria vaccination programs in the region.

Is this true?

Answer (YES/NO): YES